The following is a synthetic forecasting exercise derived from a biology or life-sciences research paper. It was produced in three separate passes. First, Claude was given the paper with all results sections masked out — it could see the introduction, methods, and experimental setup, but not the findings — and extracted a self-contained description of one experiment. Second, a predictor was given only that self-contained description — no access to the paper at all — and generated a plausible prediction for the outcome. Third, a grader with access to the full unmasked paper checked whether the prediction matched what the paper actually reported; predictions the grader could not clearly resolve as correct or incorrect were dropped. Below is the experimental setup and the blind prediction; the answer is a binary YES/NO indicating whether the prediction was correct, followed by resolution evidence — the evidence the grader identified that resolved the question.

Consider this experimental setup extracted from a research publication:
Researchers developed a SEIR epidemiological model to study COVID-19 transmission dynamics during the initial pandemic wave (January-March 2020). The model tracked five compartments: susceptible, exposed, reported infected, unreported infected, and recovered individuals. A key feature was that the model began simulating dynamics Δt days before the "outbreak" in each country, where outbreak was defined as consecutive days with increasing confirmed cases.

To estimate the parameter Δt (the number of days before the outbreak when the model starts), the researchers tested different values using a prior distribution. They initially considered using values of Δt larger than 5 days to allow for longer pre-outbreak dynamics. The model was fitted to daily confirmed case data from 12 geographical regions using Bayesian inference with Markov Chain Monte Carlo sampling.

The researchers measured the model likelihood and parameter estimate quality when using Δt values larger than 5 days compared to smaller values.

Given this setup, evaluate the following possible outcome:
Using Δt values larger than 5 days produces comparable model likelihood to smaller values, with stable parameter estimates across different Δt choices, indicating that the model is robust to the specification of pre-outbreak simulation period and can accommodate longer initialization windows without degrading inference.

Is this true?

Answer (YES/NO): NO